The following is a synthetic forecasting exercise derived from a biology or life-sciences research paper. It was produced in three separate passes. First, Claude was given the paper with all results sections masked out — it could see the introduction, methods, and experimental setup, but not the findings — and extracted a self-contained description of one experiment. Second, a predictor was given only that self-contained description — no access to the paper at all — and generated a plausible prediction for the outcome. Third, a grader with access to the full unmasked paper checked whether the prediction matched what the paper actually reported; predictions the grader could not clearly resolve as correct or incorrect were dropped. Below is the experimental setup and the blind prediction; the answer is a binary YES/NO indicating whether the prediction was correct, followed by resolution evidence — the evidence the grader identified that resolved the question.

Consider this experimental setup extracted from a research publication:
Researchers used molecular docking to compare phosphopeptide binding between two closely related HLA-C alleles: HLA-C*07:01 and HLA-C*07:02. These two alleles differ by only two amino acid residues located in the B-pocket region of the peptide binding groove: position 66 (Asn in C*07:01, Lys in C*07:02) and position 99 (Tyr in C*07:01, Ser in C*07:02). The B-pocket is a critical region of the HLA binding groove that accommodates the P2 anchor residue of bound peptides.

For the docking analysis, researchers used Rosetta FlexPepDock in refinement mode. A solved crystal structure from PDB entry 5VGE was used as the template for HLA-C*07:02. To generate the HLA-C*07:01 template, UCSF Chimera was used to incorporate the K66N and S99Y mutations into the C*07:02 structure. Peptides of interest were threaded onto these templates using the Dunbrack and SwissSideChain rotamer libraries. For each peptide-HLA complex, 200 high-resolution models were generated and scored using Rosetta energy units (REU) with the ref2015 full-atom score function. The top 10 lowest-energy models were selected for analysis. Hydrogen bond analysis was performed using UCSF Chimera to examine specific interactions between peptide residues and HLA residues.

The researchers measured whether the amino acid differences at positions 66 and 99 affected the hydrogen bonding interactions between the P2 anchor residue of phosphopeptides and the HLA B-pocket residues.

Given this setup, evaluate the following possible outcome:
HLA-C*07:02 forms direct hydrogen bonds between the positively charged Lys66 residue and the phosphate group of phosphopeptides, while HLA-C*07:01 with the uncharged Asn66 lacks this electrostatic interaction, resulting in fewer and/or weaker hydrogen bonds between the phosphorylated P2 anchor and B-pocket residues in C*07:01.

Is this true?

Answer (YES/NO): NO